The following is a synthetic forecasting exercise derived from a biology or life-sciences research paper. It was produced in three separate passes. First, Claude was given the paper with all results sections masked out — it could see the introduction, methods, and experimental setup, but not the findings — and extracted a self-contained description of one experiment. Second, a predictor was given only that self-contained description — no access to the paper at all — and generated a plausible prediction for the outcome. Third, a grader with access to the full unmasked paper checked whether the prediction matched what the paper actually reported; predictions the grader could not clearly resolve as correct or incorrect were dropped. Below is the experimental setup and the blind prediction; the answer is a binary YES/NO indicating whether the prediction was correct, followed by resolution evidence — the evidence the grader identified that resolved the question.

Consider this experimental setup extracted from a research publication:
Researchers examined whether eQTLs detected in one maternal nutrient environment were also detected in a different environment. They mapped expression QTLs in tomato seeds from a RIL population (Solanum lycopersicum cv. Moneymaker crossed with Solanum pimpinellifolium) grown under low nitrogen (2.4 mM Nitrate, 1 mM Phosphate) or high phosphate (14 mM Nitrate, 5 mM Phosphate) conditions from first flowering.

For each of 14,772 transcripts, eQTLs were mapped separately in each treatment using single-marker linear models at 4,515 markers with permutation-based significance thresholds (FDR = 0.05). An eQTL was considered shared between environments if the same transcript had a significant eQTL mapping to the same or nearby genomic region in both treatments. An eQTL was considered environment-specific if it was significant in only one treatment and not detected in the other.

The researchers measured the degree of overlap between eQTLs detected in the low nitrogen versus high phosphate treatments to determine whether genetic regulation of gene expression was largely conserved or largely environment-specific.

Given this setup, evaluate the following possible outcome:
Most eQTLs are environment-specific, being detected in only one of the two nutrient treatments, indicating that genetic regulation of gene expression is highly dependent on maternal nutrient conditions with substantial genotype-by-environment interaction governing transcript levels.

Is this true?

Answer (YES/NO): YES